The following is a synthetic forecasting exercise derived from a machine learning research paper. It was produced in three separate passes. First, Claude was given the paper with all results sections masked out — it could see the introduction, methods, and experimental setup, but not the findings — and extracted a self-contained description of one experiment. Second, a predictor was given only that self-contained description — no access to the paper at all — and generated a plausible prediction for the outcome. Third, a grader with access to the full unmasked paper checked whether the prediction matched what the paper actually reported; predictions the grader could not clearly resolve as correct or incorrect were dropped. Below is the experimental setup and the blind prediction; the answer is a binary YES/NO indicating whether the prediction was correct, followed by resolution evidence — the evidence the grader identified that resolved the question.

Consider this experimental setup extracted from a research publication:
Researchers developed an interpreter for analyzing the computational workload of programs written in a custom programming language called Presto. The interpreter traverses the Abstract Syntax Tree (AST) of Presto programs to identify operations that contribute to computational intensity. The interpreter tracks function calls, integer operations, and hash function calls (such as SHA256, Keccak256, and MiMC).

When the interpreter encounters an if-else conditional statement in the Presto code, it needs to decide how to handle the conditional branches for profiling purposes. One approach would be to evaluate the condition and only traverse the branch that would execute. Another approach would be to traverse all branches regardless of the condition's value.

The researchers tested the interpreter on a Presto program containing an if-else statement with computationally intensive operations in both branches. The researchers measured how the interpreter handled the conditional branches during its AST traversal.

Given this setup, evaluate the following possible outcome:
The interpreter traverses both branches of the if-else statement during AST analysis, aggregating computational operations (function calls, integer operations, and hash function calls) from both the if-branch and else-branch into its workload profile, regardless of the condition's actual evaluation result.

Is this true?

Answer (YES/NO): YES